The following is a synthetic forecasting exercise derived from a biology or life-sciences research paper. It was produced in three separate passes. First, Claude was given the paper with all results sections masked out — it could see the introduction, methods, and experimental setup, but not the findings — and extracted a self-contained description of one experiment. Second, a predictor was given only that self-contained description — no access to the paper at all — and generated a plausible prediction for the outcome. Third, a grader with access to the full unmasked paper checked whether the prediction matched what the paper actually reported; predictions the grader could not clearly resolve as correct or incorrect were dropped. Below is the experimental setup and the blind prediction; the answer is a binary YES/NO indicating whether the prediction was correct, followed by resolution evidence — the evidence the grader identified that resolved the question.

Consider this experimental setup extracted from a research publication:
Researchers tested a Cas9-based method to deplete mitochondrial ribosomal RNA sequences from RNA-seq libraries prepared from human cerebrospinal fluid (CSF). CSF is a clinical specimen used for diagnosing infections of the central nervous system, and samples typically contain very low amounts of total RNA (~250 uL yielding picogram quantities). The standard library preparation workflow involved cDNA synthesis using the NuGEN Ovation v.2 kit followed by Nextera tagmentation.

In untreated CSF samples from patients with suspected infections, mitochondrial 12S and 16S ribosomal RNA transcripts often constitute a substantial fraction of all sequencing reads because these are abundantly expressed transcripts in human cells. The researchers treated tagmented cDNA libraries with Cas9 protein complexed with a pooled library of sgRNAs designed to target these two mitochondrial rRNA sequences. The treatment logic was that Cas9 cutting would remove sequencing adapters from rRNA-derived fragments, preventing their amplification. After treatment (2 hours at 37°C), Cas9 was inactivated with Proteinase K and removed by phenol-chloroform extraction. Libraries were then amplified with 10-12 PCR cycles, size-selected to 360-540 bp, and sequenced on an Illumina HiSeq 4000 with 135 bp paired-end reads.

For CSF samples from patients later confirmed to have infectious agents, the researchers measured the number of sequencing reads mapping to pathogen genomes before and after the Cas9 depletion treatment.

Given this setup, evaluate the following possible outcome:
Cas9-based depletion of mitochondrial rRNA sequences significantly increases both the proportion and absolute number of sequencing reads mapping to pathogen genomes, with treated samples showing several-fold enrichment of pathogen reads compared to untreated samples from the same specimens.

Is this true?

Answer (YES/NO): YES